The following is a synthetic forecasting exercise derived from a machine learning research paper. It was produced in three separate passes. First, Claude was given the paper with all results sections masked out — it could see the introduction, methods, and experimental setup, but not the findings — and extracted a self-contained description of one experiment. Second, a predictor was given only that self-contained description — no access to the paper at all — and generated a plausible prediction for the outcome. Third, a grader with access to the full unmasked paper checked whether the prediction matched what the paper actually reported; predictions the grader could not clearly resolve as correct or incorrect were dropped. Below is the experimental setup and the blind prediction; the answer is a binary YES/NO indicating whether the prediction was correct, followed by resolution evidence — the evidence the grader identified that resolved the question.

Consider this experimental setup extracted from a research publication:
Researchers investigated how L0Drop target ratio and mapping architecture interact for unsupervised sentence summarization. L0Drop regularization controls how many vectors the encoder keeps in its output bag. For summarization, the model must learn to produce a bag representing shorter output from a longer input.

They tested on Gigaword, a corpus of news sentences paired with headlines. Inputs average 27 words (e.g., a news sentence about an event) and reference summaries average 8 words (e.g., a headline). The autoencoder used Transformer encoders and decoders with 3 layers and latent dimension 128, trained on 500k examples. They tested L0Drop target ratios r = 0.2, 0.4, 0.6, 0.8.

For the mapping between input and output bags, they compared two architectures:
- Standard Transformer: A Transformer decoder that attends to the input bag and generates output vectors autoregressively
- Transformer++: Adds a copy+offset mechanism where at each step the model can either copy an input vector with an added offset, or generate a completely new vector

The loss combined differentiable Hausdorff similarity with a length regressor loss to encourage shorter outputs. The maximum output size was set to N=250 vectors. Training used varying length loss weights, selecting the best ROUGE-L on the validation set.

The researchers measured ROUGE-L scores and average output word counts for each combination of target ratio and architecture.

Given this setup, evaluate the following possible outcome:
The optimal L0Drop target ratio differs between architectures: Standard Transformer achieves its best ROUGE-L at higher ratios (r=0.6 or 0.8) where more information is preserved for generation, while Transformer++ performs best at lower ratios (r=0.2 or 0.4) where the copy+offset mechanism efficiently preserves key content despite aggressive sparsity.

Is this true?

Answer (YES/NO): NO